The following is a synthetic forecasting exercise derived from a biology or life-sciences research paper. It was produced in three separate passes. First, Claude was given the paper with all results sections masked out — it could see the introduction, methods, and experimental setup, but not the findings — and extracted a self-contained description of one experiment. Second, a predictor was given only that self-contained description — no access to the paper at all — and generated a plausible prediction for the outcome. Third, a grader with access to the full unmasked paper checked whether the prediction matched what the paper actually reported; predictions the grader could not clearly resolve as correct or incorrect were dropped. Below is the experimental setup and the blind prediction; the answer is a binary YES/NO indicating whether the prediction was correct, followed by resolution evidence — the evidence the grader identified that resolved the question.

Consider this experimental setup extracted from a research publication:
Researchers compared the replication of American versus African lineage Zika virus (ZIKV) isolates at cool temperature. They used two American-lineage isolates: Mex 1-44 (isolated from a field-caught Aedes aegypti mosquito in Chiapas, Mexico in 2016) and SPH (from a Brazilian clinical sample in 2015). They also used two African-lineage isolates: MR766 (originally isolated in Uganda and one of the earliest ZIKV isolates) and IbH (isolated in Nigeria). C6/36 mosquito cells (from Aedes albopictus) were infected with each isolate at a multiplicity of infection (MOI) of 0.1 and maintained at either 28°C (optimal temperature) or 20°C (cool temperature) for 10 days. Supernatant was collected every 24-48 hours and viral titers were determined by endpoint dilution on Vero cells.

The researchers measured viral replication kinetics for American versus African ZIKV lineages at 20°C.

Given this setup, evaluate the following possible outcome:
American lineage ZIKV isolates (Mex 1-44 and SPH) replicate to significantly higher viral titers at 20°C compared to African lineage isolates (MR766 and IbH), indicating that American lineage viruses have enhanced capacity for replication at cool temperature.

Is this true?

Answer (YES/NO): NO